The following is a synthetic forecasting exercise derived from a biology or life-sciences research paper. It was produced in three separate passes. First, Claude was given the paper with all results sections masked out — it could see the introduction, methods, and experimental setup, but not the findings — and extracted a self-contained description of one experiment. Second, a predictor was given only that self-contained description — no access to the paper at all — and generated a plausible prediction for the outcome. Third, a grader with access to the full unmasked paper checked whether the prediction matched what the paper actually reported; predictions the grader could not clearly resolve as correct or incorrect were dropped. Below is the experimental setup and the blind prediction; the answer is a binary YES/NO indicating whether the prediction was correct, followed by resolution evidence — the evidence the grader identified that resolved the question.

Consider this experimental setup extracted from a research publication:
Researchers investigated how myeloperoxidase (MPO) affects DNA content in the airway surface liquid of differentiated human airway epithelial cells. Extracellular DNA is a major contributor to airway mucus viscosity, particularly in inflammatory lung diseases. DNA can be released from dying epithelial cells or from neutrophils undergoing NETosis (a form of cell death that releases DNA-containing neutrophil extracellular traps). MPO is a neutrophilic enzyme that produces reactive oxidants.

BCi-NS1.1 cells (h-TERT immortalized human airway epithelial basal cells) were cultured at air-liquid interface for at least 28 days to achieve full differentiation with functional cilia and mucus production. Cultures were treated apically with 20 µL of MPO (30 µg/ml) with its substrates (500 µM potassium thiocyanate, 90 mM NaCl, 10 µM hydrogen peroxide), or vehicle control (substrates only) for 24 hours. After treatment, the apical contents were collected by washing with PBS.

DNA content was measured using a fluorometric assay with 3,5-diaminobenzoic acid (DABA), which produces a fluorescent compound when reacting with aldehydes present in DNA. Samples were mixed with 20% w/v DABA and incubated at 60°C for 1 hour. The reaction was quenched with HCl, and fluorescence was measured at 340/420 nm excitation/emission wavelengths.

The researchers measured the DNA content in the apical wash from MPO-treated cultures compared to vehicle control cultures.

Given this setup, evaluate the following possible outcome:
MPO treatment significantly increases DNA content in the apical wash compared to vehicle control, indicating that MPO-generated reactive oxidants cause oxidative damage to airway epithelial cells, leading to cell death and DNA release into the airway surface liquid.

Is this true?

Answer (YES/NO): NO